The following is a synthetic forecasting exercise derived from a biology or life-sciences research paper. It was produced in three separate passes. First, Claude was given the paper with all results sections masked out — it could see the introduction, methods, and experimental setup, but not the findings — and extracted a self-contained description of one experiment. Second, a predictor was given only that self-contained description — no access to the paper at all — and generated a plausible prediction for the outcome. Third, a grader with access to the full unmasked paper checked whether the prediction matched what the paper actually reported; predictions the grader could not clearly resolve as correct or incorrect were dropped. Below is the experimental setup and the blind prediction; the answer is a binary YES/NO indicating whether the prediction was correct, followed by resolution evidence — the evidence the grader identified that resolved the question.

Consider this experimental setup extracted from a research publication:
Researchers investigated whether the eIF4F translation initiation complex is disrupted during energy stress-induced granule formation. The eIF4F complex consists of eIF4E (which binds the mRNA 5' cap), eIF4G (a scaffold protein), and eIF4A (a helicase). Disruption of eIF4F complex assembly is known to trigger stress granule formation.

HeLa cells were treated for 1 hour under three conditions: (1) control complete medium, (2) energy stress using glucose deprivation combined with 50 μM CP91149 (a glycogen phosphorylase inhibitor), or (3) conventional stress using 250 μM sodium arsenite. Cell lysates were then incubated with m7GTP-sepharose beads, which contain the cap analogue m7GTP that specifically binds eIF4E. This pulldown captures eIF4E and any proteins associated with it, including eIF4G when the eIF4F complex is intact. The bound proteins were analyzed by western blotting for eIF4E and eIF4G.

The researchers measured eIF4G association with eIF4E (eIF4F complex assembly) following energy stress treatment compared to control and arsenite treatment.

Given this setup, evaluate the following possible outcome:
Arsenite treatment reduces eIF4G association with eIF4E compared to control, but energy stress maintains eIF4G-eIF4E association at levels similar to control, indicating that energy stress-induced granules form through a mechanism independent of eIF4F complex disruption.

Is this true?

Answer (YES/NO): NO